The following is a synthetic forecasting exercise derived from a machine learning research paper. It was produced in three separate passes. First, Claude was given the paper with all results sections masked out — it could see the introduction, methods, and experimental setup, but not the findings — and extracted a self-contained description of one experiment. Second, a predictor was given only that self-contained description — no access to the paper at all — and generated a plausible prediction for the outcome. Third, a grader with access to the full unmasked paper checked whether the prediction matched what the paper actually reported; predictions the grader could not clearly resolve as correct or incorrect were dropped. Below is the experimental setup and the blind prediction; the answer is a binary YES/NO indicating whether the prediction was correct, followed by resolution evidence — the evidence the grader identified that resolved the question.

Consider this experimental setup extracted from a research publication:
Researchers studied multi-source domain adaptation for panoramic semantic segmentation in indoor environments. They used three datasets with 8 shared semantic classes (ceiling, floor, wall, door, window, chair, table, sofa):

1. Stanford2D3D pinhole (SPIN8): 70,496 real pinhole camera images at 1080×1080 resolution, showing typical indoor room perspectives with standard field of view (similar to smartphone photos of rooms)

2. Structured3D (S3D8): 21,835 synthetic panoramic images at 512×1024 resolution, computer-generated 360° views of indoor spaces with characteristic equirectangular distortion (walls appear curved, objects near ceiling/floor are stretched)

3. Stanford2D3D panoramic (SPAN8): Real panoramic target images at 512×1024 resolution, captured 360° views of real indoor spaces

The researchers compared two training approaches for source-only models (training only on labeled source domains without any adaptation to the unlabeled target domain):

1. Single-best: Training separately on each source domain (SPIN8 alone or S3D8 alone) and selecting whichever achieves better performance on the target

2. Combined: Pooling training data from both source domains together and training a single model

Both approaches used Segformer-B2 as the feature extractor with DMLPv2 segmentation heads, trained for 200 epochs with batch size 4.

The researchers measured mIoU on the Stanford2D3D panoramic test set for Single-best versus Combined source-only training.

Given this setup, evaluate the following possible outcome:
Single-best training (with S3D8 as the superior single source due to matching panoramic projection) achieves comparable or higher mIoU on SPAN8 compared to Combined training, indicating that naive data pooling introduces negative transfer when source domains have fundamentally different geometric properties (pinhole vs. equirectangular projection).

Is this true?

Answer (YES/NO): NO